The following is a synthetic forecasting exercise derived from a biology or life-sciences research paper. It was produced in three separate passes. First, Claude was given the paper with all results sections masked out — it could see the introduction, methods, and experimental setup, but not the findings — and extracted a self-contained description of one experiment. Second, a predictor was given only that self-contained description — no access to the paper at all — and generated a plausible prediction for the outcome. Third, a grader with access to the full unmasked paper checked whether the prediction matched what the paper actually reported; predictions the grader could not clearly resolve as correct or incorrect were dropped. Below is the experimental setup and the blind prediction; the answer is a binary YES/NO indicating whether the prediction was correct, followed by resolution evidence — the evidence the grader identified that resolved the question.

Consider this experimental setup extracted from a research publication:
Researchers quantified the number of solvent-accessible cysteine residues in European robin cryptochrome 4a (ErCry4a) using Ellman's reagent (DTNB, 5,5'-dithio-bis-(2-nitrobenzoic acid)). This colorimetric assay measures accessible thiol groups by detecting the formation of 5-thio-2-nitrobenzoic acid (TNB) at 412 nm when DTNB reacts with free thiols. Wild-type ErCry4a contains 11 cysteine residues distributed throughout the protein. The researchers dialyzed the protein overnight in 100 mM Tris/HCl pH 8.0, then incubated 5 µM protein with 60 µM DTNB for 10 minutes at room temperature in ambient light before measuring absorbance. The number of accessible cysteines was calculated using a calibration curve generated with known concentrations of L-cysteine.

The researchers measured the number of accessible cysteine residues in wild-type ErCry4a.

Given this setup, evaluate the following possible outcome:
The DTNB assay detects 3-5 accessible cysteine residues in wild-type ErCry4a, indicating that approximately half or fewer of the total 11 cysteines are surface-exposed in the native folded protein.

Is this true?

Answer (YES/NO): YES